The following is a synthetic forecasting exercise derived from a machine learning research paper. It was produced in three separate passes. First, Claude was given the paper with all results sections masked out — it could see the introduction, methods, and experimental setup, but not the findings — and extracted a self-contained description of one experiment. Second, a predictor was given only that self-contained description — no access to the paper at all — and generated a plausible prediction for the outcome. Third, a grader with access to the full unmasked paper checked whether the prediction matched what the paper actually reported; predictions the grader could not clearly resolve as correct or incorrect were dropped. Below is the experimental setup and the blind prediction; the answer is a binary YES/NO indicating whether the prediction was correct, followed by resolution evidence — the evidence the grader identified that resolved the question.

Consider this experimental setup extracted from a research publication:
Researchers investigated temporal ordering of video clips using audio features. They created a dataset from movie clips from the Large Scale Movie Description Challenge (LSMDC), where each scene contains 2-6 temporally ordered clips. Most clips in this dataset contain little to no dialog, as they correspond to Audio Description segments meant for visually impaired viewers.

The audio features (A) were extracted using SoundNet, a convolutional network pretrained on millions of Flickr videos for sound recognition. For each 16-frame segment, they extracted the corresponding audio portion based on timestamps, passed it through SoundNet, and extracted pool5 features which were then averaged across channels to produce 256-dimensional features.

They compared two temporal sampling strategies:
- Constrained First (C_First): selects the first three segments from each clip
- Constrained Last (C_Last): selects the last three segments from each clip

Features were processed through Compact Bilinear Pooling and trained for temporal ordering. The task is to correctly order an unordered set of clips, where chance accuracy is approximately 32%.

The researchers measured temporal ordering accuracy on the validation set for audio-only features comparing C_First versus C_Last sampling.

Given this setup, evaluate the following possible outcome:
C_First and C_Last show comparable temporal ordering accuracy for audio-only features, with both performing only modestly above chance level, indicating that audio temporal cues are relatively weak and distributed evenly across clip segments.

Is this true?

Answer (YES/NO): NO